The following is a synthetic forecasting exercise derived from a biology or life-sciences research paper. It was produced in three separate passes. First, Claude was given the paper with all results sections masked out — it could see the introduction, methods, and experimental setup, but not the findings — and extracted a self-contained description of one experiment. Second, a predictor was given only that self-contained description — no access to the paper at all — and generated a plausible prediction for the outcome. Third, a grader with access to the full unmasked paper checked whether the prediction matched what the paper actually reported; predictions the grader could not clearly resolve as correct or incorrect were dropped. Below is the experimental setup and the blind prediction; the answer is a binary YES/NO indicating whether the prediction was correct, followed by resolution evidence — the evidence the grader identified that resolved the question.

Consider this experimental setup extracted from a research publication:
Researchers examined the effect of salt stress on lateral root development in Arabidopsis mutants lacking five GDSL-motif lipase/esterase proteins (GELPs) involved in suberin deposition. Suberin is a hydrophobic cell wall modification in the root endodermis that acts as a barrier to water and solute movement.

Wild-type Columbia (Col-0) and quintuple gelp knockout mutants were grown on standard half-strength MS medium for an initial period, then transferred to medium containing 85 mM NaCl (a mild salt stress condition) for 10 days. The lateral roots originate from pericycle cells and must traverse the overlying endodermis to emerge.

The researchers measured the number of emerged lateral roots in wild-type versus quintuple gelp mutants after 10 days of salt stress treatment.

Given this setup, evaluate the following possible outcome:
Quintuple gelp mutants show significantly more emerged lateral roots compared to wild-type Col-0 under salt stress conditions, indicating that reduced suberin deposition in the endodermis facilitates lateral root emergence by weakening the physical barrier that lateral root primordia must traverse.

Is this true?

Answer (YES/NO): NO